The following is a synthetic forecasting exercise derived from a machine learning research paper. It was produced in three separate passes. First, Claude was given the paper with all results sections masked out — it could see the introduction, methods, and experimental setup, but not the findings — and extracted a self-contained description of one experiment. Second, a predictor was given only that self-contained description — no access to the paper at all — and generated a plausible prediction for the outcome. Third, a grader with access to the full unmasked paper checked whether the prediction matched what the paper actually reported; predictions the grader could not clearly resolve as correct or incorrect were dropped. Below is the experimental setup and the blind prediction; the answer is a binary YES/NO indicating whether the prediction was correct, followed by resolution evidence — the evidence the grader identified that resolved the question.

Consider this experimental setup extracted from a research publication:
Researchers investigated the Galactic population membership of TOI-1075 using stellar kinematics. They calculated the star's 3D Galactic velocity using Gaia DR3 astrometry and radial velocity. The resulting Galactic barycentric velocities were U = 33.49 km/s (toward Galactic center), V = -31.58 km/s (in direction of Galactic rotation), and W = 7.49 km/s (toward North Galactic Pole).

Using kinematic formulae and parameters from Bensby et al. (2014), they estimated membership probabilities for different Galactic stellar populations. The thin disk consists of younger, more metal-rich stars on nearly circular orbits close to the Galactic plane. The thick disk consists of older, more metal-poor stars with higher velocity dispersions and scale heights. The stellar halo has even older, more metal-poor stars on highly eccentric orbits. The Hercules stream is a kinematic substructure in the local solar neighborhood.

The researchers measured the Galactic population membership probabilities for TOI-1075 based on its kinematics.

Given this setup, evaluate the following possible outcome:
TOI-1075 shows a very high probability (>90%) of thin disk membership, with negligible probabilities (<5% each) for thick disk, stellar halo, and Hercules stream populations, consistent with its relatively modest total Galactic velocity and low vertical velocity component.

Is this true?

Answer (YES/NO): YES